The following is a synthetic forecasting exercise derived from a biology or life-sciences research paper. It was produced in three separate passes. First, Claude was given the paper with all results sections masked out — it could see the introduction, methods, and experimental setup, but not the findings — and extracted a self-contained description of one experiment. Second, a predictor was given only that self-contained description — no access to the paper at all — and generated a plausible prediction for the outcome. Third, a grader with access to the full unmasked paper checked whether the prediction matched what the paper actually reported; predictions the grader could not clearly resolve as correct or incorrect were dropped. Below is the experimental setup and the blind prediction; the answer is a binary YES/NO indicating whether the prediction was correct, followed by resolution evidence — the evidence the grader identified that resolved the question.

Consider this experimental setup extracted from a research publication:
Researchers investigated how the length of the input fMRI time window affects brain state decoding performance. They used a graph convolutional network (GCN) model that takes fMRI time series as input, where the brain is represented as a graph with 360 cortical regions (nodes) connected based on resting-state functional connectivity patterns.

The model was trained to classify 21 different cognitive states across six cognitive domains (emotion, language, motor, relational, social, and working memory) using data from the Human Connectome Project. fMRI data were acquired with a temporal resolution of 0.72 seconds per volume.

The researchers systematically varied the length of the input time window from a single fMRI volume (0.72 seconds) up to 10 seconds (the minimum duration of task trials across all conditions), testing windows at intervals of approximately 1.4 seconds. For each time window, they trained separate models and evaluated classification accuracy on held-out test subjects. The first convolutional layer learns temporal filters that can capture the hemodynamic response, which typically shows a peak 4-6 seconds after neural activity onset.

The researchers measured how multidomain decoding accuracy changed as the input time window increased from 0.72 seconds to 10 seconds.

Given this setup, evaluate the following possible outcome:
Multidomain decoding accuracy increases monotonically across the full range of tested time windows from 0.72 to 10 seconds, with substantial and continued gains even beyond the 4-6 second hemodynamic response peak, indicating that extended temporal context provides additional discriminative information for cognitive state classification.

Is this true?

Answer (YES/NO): NO